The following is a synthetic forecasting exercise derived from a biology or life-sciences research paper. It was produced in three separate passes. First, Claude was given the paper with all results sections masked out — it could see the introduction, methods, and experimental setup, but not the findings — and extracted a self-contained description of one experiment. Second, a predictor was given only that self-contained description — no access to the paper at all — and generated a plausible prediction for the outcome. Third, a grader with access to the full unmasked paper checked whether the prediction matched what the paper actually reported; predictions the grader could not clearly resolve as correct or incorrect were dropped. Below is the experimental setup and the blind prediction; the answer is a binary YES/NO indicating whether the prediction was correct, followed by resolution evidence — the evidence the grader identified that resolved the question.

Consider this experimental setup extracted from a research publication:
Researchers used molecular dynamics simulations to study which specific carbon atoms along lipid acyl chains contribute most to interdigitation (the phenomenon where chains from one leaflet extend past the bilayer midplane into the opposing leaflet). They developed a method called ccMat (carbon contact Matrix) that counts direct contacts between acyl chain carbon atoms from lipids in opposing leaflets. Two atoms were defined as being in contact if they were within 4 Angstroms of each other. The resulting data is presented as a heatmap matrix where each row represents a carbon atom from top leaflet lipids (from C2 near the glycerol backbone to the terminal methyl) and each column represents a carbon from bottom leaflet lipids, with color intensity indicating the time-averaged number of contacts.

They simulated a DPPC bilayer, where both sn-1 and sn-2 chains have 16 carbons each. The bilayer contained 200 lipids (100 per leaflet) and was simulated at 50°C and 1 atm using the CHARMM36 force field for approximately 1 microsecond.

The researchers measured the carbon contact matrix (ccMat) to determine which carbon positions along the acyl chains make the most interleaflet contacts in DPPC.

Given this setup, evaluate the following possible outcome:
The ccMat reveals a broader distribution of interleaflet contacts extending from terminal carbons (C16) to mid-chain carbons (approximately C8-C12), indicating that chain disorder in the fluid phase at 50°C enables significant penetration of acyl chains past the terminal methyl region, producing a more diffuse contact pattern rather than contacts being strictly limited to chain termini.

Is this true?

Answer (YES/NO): NO